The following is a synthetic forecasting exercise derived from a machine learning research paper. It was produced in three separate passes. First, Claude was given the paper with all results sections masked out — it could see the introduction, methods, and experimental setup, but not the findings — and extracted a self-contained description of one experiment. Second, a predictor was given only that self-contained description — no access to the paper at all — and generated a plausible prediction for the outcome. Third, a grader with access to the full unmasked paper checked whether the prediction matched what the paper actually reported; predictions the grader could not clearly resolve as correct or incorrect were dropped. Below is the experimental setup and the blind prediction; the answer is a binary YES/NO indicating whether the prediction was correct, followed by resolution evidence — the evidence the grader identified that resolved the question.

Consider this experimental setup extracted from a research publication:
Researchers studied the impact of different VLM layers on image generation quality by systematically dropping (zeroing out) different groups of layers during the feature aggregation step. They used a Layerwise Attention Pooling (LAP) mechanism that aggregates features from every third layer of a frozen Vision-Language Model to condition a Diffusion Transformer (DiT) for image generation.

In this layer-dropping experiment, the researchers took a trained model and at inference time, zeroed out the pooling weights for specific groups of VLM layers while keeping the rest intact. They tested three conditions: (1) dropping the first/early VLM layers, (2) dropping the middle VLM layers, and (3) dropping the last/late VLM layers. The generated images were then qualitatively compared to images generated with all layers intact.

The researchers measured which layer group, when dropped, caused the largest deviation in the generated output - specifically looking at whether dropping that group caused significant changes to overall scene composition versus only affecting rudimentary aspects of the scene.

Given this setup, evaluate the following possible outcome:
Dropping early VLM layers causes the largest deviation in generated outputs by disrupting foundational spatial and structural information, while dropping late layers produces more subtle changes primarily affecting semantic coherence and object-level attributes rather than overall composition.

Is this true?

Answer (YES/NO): NO